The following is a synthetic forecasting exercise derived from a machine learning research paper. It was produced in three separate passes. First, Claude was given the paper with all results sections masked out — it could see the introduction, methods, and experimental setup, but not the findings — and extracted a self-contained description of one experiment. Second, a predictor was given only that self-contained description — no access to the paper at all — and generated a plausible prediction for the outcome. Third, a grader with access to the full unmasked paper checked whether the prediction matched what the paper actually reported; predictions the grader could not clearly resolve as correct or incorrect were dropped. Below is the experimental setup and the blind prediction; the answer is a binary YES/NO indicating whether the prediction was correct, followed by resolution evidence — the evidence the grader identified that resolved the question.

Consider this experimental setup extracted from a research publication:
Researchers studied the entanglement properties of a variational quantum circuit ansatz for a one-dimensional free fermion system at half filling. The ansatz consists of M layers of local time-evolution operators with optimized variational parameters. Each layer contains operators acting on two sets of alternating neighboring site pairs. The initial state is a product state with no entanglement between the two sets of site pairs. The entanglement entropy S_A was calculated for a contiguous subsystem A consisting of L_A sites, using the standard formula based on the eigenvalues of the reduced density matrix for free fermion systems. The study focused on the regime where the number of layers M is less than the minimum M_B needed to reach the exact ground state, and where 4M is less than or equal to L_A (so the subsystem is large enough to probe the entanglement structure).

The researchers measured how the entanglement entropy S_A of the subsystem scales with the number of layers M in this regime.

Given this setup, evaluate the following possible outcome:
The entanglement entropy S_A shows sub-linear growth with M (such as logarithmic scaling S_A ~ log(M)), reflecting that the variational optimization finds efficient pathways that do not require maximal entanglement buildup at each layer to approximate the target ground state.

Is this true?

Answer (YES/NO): YES